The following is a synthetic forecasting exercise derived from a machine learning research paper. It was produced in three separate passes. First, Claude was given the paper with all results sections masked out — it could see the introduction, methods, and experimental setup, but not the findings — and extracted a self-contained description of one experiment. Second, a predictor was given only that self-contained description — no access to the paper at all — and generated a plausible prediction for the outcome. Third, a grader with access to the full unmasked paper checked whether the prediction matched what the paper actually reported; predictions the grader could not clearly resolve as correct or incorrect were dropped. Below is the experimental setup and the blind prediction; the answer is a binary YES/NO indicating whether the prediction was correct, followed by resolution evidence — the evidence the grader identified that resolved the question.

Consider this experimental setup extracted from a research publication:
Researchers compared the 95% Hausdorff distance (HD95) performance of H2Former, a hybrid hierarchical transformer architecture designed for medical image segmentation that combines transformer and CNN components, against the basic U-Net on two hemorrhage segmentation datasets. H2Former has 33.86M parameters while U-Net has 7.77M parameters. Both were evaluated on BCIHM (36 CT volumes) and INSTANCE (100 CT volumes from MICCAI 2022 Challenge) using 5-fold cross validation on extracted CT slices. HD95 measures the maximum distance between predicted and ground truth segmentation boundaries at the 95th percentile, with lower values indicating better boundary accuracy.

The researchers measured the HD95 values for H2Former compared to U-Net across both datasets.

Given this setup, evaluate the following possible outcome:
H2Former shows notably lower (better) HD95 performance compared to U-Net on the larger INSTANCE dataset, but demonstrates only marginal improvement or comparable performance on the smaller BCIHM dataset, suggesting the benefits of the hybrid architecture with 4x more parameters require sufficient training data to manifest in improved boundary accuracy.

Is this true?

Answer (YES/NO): NO